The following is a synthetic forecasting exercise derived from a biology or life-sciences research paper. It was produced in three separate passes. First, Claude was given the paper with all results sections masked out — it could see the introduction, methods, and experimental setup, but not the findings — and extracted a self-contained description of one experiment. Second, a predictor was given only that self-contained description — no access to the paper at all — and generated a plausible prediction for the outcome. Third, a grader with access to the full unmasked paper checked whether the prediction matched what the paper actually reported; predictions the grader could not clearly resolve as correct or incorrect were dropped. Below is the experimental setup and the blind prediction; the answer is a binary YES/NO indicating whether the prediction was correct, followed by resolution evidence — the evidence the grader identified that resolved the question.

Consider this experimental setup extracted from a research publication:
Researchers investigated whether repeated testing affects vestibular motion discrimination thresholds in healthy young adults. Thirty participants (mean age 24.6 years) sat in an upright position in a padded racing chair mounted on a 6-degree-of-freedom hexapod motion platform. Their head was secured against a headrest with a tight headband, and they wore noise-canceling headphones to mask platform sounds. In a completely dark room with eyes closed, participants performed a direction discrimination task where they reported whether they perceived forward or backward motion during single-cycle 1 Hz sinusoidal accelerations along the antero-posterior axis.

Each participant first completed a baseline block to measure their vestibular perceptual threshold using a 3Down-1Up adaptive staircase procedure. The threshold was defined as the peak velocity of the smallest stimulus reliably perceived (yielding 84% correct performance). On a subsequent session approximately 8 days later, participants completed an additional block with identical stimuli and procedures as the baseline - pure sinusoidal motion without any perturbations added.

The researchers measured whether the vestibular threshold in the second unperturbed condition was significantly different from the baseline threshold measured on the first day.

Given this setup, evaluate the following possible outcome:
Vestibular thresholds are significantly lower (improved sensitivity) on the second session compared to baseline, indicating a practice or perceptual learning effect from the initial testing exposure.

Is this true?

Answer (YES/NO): NO